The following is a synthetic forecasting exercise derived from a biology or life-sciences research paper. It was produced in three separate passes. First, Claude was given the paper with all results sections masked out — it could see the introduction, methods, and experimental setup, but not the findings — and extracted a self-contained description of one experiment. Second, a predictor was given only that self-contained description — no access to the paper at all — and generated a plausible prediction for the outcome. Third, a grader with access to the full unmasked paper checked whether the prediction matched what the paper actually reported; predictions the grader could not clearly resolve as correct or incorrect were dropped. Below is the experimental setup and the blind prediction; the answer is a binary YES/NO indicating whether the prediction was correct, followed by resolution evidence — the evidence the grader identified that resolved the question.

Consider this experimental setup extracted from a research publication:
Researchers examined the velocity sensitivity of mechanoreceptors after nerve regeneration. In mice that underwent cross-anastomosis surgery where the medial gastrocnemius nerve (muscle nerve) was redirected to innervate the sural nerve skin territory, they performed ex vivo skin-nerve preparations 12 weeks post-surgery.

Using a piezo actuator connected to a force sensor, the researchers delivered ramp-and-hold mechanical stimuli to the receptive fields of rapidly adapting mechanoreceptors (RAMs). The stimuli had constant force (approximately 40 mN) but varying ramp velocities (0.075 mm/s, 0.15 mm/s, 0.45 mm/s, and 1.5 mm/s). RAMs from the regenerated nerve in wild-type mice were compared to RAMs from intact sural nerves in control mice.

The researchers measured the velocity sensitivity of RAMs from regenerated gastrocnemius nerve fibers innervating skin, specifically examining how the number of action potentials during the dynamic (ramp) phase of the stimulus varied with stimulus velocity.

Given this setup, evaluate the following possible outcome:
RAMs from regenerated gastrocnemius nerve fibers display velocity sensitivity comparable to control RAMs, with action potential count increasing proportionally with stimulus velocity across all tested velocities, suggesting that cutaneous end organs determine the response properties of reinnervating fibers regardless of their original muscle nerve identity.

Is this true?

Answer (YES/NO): YES